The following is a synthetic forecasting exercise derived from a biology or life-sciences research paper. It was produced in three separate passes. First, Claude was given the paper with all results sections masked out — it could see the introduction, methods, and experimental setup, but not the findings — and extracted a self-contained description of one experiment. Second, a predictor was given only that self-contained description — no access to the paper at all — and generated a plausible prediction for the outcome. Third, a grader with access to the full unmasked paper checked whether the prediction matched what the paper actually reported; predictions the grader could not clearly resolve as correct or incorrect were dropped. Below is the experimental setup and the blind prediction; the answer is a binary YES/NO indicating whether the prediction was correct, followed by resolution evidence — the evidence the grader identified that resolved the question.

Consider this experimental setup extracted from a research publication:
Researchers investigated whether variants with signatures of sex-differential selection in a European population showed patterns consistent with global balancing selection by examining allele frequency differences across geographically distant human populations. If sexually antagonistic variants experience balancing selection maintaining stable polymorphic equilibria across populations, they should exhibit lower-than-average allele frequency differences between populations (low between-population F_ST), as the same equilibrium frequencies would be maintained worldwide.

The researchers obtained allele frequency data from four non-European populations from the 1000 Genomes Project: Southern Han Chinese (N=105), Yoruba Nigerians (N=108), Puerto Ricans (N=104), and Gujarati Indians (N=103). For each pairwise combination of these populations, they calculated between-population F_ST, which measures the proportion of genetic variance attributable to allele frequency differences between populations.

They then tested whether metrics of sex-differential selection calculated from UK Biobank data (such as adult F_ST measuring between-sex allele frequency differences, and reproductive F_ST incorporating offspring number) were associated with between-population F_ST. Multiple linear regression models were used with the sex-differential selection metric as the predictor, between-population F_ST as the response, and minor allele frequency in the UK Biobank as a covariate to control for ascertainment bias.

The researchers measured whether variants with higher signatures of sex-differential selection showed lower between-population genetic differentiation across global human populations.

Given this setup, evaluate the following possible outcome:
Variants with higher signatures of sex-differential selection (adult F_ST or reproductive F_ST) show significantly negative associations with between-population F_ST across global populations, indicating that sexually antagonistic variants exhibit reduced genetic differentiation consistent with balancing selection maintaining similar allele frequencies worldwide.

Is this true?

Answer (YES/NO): NO